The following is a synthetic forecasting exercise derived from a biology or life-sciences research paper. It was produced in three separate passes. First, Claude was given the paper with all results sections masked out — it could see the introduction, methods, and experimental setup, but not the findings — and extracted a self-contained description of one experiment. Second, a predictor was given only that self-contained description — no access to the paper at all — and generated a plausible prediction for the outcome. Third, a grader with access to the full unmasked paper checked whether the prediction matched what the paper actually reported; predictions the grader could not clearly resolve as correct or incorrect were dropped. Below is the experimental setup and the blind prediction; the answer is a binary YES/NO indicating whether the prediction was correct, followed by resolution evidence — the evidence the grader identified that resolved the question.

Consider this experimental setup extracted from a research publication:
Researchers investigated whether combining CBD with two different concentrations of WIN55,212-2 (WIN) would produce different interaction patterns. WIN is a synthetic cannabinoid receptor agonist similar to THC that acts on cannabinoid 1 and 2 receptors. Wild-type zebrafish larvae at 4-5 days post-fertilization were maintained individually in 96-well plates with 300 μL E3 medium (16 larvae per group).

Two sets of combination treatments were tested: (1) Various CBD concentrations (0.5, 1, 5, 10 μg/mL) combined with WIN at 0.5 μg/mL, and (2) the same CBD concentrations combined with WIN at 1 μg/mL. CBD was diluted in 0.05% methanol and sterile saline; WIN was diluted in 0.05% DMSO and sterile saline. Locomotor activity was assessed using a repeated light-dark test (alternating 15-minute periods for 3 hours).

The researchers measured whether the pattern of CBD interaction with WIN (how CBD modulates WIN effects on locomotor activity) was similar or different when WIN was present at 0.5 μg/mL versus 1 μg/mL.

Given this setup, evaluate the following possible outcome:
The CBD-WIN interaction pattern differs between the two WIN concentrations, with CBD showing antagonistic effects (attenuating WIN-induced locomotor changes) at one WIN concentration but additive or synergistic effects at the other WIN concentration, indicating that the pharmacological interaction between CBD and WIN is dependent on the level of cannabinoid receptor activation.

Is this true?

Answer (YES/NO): NO